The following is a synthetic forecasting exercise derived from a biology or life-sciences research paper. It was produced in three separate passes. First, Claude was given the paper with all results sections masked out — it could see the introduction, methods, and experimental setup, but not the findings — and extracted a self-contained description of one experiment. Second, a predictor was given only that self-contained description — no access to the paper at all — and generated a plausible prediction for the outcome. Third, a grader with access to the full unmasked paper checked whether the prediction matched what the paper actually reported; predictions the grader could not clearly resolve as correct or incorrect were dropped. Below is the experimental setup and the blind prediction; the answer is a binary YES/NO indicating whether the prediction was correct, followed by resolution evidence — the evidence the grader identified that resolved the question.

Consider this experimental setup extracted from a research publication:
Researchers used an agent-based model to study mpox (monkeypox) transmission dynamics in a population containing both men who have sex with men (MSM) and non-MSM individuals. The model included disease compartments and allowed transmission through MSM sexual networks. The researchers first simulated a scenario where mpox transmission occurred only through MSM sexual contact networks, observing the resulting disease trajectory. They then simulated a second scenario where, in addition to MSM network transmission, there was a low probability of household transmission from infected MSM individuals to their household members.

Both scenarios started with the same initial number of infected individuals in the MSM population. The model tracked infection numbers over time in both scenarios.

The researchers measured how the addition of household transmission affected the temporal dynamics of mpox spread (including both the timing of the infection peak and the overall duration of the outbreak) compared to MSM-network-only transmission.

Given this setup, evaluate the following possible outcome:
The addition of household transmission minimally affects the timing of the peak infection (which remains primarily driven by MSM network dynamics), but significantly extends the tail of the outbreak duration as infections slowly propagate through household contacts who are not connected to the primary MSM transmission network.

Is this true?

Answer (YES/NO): NO